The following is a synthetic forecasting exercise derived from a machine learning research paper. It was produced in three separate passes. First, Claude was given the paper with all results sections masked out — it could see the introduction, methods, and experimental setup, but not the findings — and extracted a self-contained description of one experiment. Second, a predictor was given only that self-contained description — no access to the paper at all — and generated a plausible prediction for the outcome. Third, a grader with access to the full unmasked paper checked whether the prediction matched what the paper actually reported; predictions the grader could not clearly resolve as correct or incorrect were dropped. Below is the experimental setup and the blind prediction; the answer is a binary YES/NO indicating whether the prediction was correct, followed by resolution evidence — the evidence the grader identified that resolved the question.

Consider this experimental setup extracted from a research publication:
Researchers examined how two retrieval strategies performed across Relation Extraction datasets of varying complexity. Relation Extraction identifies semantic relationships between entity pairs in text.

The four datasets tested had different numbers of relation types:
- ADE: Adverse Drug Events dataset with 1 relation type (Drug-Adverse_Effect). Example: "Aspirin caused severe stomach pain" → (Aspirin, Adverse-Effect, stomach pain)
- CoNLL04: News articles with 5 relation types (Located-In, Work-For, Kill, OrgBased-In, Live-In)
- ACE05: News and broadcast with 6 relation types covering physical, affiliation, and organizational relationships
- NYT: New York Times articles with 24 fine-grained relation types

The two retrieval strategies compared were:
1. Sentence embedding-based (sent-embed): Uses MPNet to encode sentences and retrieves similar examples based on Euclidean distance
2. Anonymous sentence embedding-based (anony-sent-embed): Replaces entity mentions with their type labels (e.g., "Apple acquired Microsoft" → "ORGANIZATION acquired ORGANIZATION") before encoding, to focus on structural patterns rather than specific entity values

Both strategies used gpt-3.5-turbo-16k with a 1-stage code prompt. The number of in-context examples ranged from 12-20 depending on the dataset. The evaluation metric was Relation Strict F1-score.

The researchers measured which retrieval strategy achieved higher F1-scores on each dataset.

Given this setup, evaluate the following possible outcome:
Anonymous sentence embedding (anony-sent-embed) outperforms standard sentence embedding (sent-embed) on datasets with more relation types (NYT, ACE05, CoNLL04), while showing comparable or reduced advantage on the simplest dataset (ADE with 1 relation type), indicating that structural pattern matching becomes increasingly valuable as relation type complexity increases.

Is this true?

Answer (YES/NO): NO